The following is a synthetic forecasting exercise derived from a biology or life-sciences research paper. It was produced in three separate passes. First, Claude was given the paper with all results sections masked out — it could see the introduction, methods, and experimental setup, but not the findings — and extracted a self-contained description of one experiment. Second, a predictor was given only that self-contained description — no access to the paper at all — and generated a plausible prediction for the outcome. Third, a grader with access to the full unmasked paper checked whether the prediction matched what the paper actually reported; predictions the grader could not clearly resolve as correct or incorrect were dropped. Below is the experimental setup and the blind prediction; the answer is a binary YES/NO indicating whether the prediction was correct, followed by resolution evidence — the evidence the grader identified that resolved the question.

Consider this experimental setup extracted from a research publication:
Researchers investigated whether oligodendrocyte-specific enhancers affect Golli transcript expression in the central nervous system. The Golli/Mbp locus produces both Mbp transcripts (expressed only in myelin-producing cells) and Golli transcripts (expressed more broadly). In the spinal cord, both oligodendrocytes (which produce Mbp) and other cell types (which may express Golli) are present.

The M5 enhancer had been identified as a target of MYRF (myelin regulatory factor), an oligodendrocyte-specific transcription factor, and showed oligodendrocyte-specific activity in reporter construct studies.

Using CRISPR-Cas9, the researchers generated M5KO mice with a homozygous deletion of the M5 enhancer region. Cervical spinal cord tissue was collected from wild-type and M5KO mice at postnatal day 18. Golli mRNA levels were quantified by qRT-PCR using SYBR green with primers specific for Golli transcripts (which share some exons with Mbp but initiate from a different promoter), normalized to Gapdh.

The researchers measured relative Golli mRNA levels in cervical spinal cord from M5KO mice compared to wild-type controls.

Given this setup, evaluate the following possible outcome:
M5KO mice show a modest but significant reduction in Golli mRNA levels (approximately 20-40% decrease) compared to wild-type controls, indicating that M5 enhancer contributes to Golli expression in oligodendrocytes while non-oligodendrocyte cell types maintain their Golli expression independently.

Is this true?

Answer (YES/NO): NO